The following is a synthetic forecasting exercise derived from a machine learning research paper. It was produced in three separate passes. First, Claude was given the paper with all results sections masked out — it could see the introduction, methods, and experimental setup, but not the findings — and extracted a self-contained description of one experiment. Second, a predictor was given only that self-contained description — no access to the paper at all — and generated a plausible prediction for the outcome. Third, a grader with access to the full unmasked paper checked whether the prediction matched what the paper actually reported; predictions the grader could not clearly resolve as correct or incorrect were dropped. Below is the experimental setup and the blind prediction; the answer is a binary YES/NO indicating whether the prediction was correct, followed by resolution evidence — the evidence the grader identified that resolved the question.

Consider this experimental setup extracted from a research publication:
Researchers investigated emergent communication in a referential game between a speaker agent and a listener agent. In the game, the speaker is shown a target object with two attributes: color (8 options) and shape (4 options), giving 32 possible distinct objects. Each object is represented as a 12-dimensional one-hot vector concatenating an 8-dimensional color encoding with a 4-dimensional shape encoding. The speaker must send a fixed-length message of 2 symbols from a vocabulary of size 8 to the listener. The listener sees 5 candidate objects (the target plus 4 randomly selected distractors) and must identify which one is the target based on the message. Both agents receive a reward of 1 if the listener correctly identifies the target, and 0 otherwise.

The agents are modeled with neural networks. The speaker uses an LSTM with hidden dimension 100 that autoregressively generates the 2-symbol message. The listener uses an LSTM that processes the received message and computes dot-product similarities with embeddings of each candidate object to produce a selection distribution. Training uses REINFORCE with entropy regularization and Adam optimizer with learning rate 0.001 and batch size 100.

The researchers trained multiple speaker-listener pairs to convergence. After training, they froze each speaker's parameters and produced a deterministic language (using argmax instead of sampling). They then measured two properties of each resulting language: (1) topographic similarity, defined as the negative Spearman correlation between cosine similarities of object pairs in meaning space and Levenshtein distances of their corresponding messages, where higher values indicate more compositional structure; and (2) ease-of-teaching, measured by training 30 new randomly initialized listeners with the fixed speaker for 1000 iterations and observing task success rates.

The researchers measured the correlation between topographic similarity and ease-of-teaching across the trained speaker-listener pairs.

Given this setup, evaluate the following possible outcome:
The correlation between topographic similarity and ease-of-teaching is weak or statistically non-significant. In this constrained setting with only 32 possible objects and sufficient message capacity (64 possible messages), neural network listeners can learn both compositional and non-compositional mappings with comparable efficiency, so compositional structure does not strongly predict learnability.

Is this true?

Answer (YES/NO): NO